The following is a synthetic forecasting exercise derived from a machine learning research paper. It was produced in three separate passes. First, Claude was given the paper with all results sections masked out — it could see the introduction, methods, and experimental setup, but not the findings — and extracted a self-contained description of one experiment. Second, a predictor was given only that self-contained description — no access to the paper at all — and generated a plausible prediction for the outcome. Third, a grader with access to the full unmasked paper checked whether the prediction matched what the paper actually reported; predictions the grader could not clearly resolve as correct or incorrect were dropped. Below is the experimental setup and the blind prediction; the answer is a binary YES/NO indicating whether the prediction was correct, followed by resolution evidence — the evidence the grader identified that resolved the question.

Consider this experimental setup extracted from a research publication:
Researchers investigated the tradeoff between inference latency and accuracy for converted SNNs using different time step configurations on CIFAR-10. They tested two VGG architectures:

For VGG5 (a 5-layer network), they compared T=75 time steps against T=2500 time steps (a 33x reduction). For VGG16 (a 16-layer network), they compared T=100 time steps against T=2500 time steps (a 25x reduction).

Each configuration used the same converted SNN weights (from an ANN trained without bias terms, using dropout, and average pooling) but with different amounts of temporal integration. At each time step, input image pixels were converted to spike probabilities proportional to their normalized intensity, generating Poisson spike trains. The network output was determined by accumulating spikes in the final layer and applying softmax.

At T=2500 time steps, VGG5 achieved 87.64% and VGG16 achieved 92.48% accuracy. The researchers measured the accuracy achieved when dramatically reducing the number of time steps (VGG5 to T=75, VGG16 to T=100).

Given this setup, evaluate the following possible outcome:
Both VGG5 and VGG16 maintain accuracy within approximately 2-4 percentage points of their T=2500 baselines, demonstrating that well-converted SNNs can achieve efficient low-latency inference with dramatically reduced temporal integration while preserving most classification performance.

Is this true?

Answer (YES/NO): YES